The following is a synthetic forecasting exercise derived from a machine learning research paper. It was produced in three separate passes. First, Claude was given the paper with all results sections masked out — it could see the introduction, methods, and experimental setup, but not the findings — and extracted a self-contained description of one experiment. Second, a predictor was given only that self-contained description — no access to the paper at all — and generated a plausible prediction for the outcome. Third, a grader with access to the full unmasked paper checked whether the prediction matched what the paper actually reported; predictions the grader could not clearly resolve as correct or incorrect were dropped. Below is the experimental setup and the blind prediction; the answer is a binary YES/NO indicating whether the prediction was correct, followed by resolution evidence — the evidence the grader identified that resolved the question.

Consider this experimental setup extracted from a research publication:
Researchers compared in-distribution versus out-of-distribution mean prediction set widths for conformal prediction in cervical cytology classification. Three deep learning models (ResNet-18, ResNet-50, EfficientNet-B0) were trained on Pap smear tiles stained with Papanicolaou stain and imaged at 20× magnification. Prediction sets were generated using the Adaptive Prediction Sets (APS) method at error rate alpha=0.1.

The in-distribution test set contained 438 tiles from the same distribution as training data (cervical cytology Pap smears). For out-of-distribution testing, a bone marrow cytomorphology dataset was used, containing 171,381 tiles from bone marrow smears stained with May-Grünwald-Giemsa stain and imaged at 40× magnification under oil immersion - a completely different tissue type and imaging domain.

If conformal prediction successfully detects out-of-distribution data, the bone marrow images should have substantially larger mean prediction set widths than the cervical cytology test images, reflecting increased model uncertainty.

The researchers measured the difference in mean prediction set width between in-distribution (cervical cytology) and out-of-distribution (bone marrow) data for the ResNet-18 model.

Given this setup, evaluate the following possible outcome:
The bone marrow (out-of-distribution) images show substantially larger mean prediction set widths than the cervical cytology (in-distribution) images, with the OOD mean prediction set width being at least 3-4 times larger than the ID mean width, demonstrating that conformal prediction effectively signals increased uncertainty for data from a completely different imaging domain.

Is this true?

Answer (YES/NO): NO